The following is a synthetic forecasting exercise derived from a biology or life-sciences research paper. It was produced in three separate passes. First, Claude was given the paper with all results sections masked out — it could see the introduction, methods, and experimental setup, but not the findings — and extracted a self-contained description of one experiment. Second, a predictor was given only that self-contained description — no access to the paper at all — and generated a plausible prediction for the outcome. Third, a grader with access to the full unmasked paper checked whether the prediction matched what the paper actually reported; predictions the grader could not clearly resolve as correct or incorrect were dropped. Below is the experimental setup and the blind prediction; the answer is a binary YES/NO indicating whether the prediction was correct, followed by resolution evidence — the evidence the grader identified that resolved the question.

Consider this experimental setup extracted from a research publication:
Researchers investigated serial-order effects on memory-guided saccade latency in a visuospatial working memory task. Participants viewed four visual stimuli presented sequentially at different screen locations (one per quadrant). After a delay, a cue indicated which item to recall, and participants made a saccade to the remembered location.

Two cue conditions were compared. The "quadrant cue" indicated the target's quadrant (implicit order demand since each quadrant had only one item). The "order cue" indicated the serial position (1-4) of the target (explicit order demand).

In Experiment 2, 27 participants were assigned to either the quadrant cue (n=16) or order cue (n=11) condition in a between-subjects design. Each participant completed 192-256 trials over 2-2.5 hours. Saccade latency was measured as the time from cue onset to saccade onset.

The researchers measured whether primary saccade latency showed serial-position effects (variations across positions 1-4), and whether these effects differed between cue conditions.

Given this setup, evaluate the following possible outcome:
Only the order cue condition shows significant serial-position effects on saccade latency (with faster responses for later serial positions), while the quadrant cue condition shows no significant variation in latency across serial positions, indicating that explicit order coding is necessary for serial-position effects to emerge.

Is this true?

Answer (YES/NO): NO